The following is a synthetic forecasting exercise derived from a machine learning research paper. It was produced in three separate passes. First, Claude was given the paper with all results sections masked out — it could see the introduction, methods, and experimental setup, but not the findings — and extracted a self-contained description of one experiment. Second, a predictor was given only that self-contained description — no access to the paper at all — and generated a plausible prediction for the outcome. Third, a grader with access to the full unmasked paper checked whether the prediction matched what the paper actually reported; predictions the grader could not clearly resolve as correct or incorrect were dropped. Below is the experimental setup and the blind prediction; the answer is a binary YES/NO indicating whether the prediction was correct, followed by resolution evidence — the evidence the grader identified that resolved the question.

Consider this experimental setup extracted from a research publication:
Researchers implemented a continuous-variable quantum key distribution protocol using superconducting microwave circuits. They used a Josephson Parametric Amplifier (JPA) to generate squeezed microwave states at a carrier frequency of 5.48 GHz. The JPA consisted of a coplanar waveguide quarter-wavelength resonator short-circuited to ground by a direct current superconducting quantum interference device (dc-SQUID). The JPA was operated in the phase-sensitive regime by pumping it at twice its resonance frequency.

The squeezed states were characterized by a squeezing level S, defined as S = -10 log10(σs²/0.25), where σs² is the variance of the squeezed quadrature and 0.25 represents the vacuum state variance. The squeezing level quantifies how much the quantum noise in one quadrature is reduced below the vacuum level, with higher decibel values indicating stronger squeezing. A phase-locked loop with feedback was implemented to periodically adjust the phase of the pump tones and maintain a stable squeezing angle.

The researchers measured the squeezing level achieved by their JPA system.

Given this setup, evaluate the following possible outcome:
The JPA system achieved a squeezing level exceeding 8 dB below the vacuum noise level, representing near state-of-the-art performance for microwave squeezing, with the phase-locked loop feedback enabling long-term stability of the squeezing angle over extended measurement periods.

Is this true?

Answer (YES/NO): NO